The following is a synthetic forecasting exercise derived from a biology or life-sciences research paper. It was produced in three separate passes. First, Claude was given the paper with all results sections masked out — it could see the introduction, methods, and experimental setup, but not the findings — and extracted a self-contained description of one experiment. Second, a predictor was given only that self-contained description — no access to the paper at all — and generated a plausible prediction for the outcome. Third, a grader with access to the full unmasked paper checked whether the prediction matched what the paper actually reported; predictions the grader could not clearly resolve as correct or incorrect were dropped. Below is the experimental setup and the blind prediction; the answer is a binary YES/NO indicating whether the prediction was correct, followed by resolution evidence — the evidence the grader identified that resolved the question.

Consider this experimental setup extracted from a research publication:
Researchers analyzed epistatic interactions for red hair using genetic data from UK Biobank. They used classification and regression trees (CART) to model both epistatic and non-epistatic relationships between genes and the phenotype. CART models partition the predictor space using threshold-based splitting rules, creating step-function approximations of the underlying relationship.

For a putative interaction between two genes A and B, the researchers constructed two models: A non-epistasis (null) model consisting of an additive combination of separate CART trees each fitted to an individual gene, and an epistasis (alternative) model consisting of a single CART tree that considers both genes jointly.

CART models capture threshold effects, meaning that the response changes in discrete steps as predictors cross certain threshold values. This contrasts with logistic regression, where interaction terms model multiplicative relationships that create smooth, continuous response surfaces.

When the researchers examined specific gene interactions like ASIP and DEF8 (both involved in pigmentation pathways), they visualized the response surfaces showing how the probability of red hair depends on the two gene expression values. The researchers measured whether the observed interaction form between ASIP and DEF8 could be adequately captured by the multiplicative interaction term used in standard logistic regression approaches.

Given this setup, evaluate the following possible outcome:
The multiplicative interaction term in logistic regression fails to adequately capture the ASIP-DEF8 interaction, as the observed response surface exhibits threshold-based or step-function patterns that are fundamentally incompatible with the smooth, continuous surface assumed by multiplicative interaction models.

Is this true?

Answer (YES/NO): NO